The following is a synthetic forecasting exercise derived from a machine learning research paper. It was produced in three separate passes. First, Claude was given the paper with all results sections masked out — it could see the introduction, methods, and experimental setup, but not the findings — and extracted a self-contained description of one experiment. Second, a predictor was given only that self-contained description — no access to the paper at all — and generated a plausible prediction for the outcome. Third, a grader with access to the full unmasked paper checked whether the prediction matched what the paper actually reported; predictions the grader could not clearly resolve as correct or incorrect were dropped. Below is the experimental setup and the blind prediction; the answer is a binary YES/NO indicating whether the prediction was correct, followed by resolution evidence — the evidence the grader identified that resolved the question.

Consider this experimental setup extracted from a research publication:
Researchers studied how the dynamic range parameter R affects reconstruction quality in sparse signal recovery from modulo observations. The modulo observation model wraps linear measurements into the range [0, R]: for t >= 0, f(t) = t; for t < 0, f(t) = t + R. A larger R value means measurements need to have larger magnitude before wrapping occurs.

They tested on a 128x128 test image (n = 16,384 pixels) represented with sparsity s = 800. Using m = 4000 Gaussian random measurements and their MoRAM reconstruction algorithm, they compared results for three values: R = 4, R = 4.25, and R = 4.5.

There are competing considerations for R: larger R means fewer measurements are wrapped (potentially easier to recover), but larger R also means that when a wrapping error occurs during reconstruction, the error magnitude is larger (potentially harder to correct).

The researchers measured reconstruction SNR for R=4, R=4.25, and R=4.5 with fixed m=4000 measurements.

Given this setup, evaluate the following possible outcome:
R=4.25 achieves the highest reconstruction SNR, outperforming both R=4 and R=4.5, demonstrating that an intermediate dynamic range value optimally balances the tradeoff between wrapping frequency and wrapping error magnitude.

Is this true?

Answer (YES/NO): NO